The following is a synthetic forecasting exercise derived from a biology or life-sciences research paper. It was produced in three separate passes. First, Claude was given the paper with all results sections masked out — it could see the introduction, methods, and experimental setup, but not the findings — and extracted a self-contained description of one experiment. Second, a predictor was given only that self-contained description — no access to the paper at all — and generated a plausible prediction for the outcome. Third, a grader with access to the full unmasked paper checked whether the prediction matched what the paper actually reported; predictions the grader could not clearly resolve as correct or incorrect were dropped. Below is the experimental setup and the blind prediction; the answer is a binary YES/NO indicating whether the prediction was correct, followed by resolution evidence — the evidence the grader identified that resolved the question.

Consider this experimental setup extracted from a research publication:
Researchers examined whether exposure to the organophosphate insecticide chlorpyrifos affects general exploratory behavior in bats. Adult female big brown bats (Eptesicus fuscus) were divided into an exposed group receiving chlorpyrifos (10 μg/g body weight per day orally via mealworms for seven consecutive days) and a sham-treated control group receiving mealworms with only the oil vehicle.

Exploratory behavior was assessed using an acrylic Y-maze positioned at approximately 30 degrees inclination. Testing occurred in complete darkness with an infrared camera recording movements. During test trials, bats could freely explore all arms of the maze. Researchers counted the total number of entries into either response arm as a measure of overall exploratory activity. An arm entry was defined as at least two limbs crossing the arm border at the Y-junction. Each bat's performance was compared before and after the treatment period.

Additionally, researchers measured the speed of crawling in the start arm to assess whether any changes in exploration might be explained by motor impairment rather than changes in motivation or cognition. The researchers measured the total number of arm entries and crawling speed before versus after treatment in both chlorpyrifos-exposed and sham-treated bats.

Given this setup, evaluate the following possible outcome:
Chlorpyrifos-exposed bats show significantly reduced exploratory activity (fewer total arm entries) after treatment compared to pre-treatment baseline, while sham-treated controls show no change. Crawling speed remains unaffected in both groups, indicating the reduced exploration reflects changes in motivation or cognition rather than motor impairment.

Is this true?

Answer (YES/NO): YES